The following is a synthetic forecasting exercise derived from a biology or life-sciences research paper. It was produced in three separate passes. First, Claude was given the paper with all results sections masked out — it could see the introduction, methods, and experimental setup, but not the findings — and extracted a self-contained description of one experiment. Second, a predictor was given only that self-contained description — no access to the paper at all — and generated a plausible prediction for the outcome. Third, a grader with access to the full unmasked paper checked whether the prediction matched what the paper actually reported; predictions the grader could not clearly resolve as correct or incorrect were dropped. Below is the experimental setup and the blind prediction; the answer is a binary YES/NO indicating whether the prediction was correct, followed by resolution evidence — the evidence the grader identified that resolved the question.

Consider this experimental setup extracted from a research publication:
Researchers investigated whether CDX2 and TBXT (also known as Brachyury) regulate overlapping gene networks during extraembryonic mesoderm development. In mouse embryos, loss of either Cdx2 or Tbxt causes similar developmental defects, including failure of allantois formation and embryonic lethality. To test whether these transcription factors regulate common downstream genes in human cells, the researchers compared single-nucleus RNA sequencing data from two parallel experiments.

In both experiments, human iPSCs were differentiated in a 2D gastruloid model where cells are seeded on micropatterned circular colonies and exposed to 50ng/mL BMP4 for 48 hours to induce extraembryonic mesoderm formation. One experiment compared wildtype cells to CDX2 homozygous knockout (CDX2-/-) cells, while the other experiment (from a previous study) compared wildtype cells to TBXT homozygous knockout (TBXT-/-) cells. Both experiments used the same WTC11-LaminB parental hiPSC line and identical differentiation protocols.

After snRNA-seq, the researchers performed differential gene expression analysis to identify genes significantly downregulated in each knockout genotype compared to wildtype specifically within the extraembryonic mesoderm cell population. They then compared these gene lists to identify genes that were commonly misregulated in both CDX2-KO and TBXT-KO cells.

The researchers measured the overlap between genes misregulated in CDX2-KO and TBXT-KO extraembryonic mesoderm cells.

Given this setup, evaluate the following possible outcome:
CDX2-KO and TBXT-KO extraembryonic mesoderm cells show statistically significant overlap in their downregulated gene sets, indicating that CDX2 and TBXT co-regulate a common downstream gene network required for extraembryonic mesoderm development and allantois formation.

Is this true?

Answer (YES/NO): NO